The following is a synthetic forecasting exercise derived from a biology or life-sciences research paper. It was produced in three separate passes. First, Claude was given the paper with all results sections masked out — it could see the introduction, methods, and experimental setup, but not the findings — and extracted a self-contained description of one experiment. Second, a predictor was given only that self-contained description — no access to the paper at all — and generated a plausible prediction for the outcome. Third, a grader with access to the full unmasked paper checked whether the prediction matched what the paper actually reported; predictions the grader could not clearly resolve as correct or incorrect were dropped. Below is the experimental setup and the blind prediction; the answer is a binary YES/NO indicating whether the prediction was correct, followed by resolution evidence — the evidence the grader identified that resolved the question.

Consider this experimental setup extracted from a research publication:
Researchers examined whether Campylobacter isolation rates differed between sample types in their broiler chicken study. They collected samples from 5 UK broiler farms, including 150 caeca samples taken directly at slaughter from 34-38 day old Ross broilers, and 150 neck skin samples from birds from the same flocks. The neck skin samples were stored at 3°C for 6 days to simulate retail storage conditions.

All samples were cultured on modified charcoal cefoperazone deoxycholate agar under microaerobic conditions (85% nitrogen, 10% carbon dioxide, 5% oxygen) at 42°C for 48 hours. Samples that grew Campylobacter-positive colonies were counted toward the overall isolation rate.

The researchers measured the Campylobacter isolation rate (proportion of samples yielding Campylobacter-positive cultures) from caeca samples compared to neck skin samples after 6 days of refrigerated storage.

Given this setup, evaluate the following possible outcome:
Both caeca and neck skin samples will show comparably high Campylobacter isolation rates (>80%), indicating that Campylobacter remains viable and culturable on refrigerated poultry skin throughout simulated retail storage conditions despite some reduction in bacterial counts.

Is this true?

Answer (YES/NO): NO